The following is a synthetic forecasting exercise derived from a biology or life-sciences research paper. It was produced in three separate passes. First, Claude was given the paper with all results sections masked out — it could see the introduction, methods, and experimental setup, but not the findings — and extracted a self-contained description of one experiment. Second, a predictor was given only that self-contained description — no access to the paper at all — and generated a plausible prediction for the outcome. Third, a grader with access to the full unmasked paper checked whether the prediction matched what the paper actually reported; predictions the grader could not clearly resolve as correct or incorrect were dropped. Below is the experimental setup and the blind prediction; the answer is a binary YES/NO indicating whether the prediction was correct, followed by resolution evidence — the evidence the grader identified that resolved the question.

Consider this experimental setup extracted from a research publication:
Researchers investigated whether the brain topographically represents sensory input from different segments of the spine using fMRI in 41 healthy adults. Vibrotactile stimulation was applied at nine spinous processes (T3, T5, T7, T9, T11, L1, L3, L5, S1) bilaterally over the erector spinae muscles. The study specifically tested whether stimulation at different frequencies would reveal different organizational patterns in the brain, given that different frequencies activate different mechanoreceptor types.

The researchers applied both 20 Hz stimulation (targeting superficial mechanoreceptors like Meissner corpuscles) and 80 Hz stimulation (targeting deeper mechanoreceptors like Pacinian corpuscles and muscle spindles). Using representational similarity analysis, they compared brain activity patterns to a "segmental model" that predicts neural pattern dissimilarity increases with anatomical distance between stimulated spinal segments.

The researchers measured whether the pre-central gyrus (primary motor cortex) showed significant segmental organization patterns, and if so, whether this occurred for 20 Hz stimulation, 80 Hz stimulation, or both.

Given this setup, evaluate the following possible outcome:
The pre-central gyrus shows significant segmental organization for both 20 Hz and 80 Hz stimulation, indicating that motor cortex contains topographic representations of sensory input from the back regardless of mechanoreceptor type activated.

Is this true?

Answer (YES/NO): NO